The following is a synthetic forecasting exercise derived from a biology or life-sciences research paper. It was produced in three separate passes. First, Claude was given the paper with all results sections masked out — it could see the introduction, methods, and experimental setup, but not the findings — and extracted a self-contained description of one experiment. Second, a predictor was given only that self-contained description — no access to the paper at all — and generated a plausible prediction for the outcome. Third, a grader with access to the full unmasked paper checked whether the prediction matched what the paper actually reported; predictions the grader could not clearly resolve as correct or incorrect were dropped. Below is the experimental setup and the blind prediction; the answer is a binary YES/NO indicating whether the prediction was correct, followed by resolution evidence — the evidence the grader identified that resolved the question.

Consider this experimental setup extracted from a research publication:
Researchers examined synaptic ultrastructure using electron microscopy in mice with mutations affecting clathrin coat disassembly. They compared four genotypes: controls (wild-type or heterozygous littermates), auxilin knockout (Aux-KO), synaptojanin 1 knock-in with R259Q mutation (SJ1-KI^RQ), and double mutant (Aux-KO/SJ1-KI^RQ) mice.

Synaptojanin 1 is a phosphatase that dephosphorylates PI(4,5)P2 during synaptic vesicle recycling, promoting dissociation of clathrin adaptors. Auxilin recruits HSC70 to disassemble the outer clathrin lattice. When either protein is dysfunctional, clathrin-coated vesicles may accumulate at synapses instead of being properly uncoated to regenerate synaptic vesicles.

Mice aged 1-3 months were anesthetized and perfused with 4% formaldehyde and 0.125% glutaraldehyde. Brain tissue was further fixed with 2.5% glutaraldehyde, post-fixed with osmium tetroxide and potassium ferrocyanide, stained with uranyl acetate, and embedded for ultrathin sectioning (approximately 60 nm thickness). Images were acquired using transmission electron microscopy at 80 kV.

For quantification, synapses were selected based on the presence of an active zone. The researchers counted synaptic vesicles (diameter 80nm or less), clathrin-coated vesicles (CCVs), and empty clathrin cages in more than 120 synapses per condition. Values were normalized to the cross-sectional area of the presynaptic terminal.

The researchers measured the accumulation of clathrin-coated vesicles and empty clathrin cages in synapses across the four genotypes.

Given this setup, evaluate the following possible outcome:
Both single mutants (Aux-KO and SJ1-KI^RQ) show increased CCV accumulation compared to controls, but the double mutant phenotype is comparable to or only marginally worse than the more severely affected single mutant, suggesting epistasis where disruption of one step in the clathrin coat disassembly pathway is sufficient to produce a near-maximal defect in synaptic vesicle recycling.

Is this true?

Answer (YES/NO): NO